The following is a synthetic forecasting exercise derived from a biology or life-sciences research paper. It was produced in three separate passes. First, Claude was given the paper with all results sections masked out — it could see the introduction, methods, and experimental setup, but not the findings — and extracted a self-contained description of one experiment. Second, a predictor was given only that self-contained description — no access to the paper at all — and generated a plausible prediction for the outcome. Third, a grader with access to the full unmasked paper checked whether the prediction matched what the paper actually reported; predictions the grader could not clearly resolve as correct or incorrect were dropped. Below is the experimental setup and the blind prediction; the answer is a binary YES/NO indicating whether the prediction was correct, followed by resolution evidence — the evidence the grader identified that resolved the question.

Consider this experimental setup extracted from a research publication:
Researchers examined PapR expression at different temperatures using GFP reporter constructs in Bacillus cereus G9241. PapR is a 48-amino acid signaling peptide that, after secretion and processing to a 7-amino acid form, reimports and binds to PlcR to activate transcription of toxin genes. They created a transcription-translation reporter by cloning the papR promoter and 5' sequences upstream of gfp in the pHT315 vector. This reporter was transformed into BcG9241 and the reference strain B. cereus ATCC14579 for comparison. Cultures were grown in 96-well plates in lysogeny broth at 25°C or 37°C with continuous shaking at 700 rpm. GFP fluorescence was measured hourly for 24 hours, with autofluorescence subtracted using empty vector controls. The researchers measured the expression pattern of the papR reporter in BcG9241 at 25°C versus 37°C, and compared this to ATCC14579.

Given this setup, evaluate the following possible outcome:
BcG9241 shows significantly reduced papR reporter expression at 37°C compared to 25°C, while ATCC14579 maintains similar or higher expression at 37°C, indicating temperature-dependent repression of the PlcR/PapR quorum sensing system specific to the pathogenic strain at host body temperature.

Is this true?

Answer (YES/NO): NO